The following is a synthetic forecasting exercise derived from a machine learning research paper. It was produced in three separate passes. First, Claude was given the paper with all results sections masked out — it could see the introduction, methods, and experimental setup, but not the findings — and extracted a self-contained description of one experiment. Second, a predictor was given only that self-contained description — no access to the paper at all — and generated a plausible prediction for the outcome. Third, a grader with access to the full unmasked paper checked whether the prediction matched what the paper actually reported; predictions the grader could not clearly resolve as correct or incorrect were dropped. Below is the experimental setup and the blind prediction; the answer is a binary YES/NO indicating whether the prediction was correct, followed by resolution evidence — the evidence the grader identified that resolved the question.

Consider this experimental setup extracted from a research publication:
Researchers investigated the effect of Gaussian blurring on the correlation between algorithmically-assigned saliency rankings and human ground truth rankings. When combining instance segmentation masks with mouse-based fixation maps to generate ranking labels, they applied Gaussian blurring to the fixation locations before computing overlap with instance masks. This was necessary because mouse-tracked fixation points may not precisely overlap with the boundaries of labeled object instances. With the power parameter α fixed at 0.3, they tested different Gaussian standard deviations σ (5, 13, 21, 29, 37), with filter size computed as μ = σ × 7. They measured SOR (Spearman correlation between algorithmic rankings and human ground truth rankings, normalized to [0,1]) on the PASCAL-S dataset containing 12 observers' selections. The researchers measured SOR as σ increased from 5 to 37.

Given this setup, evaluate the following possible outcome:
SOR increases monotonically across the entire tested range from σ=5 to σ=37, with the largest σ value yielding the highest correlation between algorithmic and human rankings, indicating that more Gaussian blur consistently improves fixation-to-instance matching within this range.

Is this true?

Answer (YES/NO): NO